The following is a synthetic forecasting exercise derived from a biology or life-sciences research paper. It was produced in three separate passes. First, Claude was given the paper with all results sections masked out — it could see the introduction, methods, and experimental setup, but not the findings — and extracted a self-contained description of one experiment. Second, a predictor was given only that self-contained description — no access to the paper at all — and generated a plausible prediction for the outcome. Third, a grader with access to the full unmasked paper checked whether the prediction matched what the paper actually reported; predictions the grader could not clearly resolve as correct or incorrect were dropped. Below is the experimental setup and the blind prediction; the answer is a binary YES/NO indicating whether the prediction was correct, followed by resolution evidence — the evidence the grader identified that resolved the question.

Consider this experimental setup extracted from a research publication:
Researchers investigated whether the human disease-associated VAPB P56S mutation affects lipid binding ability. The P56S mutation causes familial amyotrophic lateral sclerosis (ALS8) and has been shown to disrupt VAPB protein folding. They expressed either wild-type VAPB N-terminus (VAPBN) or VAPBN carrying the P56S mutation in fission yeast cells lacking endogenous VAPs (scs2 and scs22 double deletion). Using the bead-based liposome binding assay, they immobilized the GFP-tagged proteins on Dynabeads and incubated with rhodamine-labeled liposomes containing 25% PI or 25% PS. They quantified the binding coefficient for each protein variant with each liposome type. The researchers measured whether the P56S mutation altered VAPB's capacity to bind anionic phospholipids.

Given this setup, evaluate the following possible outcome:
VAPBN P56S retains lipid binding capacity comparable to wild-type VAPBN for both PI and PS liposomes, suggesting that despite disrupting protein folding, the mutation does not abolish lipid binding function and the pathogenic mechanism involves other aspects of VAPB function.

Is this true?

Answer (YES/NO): NO